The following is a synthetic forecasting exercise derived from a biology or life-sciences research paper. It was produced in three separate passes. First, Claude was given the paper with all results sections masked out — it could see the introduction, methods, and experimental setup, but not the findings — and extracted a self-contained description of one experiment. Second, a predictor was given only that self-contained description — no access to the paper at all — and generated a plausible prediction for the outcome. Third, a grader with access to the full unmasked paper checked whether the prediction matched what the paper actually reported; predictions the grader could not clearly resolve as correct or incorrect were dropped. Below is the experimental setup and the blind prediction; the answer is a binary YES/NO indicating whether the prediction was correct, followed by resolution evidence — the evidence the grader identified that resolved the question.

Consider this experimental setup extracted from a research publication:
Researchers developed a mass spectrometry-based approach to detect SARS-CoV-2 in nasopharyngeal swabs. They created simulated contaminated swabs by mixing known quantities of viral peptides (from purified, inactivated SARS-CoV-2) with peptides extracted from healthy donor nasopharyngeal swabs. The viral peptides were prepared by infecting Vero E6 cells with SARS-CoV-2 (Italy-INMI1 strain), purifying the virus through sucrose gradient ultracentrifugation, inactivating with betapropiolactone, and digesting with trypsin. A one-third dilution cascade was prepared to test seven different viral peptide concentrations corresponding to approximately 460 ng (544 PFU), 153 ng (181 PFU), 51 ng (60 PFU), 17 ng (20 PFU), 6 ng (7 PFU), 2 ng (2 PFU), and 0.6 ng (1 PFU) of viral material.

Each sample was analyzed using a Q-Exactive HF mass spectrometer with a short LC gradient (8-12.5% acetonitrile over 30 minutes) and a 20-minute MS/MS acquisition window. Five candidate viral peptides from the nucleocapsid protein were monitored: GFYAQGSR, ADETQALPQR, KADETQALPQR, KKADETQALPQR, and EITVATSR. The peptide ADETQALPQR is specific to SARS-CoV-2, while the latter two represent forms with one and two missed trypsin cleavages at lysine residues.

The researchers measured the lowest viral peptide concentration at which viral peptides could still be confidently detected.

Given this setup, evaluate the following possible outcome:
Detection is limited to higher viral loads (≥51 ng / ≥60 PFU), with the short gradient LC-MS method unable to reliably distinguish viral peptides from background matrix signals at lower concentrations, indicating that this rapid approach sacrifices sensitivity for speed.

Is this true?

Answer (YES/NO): NO